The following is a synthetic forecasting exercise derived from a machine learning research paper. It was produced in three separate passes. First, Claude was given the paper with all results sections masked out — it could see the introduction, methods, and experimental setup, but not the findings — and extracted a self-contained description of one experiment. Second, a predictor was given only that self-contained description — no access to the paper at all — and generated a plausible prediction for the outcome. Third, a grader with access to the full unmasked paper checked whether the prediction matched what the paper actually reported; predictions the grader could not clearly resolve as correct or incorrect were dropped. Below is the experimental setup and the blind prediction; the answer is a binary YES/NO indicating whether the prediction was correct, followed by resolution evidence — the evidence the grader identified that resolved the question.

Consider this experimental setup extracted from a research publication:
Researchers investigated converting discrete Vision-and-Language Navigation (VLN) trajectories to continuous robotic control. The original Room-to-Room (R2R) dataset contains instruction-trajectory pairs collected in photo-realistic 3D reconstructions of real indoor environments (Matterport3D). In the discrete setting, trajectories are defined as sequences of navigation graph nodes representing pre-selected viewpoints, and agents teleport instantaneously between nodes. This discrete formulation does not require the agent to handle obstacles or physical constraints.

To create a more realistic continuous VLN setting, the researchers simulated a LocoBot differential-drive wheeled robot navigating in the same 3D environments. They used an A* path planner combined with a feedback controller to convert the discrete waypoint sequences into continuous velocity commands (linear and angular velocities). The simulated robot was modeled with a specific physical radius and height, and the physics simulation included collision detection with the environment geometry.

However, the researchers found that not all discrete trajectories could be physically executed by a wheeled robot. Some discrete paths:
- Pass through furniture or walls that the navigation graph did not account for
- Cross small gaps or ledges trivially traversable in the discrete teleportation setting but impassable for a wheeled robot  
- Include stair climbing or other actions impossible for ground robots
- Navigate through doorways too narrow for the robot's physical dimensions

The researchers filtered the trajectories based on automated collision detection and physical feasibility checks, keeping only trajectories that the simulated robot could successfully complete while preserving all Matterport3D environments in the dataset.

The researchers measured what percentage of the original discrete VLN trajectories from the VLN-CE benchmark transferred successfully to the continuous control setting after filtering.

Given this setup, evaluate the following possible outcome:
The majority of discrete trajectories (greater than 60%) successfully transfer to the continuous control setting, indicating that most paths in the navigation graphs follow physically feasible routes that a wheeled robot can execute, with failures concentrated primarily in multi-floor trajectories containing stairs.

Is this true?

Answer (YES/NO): YES